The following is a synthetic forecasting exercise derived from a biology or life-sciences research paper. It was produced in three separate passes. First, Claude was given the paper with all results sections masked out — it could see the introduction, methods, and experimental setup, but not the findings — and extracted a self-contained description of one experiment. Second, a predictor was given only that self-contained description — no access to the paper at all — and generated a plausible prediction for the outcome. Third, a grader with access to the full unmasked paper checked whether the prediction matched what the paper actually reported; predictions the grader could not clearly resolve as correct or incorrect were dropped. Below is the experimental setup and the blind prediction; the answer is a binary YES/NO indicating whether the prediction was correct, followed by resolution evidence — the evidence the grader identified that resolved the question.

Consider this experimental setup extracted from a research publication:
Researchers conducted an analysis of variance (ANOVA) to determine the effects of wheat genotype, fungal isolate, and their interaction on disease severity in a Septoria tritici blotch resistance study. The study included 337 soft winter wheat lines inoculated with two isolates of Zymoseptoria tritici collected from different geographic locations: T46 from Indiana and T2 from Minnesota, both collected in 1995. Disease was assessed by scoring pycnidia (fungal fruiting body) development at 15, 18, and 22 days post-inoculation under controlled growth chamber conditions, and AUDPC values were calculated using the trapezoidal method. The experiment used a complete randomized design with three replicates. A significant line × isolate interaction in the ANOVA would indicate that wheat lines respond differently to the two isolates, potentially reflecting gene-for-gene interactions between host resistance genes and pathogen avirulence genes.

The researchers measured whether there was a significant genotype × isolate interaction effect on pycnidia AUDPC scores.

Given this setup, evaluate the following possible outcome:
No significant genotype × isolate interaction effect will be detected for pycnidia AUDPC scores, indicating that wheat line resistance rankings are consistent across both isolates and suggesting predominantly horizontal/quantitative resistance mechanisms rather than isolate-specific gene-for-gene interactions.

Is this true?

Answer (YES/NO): NO